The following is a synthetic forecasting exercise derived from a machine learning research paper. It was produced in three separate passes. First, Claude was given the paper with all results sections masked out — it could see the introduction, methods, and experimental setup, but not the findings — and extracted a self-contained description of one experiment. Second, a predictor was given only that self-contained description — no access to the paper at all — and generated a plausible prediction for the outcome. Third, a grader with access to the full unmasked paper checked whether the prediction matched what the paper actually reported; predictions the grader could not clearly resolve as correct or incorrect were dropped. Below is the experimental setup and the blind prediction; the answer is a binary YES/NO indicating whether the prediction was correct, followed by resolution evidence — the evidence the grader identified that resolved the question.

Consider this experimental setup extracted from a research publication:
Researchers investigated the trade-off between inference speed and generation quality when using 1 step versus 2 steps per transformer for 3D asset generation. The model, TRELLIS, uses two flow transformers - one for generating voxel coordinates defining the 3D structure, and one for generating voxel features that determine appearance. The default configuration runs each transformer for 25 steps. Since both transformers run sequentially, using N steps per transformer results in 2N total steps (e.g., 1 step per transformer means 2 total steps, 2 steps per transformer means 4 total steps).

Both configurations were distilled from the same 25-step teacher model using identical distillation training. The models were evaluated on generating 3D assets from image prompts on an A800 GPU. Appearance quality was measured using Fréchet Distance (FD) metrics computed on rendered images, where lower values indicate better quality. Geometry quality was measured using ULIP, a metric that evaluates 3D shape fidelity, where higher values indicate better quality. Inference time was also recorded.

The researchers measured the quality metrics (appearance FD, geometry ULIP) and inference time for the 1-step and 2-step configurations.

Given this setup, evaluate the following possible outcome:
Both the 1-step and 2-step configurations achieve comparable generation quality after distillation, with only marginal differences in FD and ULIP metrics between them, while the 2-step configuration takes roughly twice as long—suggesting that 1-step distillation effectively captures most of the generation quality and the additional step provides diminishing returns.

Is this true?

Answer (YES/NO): NO